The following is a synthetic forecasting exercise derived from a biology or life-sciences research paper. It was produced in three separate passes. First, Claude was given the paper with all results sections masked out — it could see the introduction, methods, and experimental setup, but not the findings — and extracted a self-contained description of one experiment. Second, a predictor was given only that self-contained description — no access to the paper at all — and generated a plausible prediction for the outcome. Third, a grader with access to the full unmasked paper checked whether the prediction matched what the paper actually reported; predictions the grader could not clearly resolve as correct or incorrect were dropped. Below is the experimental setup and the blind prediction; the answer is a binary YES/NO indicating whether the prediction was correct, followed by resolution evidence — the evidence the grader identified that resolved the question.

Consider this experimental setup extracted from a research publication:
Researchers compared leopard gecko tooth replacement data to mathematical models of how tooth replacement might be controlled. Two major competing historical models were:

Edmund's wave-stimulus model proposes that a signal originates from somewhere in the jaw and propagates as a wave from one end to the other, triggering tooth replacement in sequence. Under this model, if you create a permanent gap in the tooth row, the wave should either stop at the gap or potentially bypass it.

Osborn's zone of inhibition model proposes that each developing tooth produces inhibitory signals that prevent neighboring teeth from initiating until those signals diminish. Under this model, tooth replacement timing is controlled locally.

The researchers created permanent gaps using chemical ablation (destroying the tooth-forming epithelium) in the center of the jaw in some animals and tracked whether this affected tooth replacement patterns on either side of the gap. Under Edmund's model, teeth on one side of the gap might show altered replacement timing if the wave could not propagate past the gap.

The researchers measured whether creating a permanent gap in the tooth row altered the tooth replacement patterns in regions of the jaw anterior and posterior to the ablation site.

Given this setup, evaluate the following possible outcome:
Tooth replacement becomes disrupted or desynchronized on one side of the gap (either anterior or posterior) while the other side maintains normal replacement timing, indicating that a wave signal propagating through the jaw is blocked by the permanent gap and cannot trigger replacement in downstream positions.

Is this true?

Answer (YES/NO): NO